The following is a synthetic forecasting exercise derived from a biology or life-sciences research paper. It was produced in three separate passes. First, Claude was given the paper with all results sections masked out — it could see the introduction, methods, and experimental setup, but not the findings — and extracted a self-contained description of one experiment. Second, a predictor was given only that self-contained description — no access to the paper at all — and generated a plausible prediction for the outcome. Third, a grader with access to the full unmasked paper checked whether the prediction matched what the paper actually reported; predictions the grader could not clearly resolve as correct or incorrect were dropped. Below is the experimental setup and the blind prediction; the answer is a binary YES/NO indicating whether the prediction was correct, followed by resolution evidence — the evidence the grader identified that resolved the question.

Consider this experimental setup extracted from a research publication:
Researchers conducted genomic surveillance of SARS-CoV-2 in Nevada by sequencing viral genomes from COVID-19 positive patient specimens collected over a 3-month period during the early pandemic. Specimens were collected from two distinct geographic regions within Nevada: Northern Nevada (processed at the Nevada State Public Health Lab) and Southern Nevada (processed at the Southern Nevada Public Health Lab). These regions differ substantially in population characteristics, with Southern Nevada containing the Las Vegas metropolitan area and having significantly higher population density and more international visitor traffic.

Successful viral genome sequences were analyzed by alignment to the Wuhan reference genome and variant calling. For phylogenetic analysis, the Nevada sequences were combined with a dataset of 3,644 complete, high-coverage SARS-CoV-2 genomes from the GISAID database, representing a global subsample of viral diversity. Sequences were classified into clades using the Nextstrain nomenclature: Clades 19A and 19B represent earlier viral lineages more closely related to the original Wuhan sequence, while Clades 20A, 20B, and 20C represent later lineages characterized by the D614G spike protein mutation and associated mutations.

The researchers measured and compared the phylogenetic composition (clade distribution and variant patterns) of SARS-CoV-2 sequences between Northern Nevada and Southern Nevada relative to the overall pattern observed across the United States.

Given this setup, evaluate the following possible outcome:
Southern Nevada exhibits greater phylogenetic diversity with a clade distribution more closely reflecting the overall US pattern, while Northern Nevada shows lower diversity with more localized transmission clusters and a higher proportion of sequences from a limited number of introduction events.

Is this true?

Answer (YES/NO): NO